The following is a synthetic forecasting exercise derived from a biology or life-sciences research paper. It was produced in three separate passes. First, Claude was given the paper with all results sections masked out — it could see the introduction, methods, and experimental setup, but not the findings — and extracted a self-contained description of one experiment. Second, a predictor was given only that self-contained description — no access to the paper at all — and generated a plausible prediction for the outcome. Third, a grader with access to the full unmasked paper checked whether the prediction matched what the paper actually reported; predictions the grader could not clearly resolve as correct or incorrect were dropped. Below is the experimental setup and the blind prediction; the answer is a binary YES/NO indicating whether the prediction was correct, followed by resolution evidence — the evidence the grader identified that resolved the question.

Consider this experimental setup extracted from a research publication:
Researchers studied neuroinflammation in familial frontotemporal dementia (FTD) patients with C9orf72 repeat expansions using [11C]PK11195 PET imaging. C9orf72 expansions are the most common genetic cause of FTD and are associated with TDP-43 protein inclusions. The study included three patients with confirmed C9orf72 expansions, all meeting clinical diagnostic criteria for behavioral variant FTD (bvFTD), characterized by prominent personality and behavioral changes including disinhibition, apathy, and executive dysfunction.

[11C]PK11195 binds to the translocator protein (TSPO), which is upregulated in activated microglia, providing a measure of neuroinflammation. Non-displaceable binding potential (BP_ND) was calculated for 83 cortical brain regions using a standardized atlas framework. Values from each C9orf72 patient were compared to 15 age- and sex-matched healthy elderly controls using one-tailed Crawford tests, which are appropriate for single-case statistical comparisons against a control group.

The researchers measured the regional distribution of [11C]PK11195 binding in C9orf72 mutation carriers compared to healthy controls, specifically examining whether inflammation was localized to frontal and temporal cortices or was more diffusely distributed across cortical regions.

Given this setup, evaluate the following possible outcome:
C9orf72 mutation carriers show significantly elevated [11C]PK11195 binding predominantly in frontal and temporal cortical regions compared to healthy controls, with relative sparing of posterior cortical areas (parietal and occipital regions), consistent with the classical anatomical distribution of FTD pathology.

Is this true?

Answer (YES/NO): NO